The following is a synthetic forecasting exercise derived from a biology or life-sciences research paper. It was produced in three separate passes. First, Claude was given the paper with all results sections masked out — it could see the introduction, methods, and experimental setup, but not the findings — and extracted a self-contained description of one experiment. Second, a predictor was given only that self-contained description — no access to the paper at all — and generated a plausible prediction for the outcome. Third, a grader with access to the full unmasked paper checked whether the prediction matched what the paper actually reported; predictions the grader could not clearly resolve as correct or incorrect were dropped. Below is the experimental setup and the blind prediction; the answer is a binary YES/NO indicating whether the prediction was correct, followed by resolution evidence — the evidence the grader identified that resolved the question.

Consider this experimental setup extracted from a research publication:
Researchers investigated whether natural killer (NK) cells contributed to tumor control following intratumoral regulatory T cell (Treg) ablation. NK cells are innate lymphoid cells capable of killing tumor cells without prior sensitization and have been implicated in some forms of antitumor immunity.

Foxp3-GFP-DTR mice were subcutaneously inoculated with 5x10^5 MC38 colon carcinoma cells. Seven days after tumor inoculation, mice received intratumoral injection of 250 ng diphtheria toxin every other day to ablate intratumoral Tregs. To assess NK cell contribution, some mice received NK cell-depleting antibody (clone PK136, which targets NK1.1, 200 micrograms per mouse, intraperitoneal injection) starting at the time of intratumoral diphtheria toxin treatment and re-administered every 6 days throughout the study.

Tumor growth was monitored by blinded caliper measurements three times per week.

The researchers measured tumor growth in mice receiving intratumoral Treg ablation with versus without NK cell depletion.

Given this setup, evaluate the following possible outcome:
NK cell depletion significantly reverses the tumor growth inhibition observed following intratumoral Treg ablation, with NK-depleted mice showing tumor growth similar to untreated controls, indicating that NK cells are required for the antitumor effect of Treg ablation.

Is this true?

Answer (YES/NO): NO